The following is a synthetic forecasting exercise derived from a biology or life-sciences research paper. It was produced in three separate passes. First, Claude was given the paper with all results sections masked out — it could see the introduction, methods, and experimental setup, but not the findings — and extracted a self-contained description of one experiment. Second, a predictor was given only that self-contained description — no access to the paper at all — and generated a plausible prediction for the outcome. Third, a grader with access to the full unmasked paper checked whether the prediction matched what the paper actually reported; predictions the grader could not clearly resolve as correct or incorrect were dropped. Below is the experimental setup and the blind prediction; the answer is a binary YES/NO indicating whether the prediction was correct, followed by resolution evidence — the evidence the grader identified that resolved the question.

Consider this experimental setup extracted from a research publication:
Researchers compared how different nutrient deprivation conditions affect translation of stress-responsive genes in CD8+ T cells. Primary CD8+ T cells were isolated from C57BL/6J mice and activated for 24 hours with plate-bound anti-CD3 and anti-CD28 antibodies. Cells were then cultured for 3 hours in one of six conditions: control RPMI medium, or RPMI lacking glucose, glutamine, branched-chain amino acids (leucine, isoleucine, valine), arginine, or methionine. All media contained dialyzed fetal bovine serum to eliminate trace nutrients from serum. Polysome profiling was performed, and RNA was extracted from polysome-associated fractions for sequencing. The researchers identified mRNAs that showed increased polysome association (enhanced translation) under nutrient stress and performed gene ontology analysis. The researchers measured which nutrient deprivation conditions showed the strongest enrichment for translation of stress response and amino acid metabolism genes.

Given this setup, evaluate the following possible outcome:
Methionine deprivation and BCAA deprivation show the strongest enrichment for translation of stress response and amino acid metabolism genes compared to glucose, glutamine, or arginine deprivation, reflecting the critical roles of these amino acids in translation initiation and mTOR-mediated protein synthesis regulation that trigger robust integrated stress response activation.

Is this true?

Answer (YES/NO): NO